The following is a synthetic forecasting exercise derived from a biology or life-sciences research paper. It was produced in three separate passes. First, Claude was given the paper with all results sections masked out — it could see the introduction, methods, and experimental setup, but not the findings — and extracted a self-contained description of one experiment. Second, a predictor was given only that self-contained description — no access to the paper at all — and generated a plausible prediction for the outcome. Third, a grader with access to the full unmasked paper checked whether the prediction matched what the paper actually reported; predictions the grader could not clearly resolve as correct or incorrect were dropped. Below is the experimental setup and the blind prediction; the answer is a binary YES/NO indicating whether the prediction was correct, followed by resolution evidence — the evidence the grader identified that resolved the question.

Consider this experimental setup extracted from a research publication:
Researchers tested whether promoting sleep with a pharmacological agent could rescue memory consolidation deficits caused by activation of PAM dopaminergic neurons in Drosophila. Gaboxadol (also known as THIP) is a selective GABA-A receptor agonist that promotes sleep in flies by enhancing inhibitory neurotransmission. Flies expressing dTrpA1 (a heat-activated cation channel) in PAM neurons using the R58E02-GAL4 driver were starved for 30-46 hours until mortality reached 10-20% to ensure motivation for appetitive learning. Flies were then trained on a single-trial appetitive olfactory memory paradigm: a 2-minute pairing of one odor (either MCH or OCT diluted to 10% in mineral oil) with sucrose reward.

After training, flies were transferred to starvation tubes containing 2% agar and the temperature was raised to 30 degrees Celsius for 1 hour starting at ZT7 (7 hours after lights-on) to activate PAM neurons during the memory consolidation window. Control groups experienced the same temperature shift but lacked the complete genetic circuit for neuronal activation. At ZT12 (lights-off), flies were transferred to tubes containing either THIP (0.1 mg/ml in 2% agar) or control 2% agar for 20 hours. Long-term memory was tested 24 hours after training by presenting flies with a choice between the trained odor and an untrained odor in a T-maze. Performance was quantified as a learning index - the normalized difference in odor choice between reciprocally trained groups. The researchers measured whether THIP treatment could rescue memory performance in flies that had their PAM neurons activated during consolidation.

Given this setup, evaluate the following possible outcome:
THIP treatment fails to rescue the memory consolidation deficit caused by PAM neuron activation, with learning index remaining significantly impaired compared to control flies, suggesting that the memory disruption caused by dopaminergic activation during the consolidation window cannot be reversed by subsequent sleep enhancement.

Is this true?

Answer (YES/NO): NO